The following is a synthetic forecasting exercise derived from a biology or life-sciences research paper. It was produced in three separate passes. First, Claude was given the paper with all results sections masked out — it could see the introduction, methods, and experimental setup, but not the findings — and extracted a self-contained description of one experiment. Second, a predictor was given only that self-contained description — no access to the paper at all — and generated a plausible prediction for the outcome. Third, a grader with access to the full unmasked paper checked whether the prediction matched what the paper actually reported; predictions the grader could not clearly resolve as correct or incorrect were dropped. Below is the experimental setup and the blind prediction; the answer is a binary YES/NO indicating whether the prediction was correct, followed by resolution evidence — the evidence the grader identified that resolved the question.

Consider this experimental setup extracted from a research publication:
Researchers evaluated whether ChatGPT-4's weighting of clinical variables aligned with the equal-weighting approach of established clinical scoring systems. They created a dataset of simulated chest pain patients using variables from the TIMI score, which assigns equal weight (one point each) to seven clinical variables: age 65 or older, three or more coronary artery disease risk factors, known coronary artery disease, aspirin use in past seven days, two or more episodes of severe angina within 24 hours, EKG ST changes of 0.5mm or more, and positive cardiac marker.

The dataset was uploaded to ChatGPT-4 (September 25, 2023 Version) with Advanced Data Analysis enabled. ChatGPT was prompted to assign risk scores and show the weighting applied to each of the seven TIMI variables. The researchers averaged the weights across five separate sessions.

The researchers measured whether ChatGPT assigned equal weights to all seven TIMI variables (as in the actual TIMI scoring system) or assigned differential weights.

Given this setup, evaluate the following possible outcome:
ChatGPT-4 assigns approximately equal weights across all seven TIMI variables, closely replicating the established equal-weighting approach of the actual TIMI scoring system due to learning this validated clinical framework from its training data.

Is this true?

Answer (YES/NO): NO